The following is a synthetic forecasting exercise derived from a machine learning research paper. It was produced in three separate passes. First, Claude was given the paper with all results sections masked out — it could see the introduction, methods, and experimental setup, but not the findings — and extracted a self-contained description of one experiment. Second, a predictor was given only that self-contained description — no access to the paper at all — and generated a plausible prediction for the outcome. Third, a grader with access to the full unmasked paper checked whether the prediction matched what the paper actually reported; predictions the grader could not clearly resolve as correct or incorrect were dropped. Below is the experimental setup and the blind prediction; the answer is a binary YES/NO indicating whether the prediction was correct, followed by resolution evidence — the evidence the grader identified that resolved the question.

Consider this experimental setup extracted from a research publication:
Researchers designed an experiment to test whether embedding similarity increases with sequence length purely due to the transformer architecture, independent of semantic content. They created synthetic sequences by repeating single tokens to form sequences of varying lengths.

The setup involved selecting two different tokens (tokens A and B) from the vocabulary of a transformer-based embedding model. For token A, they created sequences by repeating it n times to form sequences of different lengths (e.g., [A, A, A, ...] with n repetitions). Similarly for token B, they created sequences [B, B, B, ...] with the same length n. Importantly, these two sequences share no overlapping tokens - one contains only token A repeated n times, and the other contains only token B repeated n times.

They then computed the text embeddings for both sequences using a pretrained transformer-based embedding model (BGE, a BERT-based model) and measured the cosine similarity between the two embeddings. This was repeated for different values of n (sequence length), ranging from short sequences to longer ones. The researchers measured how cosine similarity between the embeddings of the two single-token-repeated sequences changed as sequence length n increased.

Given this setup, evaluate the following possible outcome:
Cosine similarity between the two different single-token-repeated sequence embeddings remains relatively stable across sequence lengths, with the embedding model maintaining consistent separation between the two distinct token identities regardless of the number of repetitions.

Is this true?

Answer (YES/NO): NO